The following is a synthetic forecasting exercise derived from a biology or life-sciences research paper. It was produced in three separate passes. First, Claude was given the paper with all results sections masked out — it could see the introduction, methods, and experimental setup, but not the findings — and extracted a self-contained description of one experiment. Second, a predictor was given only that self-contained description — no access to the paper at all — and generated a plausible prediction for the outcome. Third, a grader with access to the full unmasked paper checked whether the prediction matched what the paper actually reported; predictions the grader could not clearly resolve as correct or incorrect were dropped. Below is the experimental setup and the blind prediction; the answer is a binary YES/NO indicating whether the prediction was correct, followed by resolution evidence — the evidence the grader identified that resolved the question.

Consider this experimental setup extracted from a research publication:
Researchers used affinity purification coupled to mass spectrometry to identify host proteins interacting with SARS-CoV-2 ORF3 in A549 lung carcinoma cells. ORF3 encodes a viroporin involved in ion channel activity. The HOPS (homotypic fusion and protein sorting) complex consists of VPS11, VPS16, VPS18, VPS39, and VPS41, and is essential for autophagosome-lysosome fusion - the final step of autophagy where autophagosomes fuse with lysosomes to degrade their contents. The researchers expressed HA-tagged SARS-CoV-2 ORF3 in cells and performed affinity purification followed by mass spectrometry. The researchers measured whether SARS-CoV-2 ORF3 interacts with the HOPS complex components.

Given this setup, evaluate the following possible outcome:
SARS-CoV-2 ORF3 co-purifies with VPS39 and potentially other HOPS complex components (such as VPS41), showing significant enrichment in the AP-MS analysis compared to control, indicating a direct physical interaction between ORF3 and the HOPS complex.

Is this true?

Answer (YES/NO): YES